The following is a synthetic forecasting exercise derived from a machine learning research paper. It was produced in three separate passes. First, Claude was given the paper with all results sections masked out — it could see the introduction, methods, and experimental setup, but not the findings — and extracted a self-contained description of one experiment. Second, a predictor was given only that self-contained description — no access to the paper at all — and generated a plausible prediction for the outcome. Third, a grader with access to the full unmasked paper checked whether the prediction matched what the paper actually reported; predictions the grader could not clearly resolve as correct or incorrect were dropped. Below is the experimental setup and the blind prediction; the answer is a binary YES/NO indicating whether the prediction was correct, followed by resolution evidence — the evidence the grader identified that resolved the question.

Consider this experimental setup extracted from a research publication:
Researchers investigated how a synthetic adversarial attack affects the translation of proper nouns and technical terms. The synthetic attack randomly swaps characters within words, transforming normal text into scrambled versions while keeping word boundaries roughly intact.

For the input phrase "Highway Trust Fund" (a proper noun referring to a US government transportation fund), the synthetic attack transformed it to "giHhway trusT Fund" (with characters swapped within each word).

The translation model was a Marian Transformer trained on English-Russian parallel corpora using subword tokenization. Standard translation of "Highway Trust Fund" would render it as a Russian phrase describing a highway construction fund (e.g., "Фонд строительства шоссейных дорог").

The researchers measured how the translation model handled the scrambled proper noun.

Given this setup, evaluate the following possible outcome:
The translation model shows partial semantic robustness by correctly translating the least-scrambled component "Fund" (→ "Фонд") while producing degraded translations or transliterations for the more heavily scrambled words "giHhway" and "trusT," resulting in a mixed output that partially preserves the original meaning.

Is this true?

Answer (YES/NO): YES